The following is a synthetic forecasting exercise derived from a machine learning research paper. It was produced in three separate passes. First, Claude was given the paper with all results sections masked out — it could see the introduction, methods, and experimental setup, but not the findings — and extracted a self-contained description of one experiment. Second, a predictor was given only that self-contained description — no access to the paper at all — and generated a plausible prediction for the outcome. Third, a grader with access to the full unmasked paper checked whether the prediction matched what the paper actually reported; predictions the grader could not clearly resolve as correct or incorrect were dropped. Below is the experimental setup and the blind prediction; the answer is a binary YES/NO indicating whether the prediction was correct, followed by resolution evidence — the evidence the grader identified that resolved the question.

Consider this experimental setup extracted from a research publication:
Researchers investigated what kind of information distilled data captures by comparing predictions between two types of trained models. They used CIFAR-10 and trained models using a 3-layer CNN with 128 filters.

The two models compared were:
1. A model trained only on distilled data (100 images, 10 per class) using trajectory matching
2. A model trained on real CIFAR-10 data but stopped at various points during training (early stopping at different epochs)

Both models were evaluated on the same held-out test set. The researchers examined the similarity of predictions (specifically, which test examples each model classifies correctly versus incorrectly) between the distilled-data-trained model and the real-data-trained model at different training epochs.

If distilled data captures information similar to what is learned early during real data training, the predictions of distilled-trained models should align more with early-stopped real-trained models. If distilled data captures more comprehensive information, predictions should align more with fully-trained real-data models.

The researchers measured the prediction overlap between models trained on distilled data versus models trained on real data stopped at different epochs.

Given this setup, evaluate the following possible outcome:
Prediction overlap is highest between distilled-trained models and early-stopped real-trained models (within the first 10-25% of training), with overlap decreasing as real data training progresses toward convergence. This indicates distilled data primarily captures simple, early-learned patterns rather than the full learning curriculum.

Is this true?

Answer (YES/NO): NO